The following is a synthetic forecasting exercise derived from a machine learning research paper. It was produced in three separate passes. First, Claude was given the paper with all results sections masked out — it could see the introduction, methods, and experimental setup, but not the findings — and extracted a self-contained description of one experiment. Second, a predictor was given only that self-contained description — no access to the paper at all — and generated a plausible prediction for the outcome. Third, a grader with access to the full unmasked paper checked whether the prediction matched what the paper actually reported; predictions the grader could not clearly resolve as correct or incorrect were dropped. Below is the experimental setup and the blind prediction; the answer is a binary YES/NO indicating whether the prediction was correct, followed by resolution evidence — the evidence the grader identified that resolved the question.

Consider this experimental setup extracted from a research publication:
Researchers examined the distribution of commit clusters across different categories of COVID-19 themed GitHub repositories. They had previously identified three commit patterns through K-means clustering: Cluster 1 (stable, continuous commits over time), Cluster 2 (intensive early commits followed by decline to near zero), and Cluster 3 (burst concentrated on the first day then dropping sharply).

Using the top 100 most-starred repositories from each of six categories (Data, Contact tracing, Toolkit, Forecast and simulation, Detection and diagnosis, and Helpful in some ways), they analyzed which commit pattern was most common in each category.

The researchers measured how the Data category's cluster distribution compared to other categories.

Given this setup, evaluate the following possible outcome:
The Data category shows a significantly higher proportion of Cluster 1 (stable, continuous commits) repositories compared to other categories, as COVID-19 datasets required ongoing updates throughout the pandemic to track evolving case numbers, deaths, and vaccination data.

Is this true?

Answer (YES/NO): YES